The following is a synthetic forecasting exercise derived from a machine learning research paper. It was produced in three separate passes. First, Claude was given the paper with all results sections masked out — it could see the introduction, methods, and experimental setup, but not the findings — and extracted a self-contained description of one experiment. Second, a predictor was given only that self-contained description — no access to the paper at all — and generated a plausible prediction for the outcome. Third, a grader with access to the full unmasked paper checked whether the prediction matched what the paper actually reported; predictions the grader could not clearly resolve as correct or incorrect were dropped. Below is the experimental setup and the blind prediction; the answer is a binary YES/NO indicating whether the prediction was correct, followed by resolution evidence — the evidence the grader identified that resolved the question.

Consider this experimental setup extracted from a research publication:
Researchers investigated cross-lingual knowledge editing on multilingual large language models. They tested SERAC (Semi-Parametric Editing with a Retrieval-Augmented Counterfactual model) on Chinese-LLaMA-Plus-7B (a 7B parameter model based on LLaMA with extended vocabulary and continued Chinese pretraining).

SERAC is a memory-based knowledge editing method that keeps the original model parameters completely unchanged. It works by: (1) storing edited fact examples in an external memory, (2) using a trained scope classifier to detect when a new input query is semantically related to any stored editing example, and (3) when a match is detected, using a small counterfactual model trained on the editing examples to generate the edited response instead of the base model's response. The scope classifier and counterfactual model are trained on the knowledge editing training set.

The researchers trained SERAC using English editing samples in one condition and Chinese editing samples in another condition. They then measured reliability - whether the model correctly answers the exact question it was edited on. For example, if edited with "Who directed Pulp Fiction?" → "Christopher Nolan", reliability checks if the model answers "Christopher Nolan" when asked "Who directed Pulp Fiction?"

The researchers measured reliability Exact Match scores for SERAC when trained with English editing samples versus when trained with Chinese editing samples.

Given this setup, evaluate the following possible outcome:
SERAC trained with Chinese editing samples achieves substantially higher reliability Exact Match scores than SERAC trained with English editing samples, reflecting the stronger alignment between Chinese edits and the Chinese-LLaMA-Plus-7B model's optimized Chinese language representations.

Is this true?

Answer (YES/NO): NO